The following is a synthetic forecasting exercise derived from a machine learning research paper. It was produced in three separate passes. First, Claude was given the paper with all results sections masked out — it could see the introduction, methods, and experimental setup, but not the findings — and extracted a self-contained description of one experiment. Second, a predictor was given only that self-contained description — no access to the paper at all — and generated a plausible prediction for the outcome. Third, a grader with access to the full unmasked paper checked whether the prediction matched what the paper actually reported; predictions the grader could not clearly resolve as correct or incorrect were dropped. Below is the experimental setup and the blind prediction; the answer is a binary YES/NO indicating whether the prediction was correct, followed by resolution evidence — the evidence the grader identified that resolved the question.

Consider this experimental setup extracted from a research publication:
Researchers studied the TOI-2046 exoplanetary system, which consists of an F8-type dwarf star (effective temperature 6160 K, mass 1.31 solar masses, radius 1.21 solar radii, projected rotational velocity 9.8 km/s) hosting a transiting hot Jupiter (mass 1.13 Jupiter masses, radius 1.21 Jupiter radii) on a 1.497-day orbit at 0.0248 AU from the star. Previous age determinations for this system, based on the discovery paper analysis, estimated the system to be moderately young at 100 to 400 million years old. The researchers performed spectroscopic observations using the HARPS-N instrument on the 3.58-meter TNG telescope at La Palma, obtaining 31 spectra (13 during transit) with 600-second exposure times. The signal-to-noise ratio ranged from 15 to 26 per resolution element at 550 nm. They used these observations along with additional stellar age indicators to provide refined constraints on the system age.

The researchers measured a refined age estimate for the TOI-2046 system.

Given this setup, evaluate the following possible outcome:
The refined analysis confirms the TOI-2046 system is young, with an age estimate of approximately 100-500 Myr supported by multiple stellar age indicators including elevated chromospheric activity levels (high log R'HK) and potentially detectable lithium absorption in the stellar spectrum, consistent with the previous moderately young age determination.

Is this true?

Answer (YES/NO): NO